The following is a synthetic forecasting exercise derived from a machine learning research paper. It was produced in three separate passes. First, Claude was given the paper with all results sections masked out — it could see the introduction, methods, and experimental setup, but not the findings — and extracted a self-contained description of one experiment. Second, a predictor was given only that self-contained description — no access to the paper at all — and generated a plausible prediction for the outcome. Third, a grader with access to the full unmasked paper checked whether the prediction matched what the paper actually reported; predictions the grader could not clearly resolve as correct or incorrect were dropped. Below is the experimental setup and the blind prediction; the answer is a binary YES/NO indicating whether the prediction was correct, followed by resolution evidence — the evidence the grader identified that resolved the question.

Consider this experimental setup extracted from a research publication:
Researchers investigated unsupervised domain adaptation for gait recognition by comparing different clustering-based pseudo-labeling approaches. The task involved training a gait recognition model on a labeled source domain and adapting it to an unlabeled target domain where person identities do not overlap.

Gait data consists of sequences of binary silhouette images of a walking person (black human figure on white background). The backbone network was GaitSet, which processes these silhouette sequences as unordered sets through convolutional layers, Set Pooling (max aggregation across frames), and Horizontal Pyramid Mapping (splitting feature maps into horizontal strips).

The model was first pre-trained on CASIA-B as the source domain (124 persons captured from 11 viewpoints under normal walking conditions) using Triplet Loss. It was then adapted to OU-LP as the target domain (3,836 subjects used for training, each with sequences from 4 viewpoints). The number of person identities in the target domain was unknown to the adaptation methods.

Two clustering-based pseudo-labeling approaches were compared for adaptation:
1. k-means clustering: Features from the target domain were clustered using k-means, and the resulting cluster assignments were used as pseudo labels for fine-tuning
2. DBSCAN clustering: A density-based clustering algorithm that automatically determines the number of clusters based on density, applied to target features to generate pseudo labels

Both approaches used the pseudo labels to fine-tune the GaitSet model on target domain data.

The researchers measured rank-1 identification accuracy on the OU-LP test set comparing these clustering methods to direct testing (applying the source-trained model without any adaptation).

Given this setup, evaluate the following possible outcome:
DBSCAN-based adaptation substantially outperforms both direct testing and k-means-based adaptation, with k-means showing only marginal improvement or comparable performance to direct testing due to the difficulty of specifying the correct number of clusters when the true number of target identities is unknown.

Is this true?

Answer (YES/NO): NO